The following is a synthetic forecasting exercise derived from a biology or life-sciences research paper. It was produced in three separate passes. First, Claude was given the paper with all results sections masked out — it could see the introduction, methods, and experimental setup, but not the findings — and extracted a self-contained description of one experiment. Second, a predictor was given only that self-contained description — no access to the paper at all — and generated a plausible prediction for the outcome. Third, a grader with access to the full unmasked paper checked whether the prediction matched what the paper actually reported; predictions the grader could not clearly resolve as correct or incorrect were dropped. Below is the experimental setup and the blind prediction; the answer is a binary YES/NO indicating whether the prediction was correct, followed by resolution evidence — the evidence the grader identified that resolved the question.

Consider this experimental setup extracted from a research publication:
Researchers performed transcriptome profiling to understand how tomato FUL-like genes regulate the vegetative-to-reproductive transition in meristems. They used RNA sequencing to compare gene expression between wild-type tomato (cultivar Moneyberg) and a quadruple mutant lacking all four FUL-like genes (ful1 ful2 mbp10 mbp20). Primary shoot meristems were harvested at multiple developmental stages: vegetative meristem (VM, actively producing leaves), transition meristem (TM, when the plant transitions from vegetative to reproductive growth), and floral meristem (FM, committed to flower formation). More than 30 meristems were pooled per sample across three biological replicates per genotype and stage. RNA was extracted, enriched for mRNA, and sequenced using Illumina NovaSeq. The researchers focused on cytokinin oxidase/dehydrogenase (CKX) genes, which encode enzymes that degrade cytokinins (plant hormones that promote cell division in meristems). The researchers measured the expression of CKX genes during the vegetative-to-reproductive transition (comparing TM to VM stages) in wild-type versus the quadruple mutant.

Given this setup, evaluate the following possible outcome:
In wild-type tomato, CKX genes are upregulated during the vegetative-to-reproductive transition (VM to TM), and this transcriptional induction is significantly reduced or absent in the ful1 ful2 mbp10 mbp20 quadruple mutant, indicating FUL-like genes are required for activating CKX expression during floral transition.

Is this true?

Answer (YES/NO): NO